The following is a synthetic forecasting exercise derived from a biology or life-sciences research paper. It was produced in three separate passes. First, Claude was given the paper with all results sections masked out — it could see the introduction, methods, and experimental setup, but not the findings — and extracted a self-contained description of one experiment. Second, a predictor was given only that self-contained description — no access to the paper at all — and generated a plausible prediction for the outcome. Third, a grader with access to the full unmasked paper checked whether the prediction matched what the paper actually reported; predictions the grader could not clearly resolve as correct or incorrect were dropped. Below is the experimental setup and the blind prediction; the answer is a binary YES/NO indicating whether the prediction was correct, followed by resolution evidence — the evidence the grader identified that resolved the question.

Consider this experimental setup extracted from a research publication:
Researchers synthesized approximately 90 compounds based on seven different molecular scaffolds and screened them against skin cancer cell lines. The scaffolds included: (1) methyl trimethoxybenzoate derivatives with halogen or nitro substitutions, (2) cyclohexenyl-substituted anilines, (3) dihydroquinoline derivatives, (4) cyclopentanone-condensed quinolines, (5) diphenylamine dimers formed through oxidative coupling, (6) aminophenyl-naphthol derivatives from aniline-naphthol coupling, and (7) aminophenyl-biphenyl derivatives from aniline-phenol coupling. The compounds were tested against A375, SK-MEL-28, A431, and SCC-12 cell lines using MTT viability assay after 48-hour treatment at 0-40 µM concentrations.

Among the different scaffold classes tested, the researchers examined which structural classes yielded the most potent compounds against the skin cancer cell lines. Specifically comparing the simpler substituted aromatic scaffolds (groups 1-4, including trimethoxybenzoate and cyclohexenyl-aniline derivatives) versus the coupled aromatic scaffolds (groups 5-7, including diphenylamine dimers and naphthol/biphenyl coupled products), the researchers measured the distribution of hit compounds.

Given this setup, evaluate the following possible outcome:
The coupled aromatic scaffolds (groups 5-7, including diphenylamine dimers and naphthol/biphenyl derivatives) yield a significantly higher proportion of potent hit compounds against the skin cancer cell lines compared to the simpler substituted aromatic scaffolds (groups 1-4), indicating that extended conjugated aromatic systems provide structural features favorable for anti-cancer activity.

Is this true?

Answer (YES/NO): YES